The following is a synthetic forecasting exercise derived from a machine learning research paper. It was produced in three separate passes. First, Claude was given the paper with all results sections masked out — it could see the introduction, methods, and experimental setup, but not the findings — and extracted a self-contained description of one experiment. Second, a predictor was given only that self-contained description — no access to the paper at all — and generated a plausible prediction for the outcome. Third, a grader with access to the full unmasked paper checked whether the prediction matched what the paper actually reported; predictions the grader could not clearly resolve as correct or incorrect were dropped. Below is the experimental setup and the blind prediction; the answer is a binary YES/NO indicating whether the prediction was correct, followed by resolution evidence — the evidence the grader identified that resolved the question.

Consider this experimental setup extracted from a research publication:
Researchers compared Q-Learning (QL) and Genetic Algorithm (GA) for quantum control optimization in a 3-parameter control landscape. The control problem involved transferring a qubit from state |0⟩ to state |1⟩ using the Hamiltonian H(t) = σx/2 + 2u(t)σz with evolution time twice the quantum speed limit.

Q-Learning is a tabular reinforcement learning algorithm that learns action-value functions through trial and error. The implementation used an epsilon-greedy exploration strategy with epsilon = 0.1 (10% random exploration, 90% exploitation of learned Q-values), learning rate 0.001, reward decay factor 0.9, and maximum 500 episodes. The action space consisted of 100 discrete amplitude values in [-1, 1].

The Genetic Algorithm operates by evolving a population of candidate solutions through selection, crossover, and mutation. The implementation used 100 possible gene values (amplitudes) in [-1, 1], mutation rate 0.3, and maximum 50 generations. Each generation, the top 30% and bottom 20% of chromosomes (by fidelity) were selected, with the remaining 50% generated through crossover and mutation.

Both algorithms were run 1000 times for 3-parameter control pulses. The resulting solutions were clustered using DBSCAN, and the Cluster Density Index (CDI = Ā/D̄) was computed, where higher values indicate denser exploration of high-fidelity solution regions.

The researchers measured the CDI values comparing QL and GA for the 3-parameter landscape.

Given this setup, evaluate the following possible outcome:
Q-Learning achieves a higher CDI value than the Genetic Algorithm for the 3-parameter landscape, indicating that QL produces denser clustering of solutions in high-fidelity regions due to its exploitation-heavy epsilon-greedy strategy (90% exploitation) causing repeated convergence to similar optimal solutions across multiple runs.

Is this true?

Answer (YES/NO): YES